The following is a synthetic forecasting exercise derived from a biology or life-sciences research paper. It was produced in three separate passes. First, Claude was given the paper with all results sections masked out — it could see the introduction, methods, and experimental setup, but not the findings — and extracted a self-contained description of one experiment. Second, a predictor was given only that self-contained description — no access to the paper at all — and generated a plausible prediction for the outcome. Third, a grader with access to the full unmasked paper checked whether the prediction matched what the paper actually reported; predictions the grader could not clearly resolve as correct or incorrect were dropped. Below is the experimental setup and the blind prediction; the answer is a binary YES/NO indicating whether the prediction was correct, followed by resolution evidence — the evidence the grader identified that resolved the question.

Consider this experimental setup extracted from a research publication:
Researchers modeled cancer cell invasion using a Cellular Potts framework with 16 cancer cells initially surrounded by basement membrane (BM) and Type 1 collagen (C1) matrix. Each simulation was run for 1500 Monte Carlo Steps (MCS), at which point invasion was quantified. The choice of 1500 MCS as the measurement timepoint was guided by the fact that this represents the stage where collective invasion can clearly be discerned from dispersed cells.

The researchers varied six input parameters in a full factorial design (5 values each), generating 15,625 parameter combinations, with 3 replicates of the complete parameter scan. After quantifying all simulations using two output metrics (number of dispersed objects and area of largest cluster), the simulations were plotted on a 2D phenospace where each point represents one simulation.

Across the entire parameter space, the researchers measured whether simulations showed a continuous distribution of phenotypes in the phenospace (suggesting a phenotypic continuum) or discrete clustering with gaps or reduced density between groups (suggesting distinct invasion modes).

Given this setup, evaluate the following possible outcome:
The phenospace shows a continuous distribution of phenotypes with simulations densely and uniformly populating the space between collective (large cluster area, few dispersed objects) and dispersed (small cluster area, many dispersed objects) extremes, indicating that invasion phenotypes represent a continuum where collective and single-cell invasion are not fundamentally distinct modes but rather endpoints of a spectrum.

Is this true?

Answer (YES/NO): NO